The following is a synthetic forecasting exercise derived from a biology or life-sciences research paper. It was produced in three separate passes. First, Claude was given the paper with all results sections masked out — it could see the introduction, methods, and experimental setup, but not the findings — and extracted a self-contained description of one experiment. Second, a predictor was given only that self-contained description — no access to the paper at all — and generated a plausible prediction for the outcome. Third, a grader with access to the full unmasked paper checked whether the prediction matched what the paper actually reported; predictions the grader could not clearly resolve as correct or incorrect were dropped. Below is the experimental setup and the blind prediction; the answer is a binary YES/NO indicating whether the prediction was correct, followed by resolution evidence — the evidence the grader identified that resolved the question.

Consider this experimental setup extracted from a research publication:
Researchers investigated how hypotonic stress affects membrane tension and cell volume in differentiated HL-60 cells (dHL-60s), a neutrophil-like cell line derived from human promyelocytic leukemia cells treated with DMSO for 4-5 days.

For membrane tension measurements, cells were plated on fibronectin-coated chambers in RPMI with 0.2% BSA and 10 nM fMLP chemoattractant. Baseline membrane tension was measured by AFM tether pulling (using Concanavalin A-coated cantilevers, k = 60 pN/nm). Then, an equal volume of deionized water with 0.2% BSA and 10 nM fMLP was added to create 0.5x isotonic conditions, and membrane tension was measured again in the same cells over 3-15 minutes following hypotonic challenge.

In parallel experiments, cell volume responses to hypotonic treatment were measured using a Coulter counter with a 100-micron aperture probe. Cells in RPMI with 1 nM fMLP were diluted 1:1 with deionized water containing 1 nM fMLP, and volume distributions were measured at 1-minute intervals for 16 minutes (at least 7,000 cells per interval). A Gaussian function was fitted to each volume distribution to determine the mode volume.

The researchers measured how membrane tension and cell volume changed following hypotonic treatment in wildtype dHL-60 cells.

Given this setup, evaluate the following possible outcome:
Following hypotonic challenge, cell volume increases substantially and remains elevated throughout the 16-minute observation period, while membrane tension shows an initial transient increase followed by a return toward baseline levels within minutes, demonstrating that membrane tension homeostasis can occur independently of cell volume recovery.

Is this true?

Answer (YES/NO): NO